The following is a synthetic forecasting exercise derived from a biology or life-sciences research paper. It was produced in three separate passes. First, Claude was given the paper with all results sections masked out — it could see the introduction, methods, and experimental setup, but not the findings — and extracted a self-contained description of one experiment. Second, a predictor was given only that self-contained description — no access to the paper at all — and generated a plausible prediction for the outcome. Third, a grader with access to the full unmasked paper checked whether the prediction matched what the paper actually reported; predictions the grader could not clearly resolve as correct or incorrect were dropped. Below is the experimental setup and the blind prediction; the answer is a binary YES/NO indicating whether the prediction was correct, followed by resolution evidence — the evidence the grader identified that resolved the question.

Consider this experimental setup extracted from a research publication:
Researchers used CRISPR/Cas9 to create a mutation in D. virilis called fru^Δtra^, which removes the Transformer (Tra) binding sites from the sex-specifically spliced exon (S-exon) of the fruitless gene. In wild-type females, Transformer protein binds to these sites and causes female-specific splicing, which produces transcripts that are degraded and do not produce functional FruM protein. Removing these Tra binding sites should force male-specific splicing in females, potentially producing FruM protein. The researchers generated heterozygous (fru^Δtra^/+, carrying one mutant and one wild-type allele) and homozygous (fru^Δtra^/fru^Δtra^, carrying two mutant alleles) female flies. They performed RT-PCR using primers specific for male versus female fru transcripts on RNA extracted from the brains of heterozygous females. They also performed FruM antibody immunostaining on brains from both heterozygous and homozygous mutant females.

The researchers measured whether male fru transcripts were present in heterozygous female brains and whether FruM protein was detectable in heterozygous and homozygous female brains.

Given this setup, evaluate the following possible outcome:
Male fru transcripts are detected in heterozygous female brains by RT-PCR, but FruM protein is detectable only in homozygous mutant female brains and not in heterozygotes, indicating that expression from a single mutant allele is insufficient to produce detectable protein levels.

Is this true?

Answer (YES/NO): NO